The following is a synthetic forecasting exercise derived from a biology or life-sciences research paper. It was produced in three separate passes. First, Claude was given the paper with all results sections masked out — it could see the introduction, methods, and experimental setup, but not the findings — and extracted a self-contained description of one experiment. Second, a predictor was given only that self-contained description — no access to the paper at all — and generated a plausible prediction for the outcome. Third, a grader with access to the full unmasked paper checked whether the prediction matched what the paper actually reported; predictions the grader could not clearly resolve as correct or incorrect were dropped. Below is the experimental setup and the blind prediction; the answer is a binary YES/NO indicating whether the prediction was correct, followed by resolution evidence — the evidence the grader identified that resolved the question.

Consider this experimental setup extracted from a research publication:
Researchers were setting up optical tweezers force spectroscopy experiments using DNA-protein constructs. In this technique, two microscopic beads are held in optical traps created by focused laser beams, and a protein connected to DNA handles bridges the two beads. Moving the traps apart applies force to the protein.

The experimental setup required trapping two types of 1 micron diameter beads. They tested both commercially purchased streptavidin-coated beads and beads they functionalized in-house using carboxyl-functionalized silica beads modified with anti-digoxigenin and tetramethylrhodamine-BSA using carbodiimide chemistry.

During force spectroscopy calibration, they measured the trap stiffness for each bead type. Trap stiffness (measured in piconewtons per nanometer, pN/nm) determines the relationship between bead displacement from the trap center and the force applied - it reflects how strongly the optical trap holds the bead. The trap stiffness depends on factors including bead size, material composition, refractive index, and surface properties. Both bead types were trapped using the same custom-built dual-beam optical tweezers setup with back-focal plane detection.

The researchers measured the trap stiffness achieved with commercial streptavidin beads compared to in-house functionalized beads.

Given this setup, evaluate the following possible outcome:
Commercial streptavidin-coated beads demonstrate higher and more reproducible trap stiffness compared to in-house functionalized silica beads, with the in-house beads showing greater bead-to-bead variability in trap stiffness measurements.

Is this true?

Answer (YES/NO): NO